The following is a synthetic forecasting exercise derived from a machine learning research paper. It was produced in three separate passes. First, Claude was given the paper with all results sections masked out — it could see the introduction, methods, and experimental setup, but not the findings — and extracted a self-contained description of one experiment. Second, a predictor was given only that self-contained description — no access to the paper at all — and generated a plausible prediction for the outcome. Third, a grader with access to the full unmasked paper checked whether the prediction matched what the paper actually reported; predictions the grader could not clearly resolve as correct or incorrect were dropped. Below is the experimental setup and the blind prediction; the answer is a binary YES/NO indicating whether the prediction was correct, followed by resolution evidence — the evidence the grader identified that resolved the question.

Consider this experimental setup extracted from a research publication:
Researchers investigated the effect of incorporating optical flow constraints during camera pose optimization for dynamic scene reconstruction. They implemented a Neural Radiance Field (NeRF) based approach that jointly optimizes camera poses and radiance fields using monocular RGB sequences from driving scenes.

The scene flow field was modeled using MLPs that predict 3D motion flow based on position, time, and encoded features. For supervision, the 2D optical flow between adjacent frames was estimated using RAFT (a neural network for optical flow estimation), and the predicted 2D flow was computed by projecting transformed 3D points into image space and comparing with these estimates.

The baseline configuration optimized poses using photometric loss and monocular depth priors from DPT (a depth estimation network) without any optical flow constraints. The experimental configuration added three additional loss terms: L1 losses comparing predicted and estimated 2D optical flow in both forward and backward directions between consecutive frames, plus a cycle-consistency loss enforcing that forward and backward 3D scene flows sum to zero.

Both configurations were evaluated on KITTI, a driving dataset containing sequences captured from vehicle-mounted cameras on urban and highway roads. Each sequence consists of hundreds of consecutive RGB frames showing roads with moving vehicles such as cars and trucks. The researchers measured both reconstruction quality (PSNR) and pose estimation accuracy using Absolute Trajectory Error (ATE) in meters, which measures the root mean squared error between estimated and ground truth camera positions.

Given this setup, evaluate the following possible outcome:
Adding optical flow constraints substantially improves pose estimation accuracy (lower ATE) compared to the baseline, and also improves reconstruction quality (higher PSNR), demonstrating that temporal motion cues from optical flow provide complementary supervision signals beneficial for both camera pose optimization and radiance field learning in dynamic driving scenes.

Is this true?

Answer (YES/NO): YES